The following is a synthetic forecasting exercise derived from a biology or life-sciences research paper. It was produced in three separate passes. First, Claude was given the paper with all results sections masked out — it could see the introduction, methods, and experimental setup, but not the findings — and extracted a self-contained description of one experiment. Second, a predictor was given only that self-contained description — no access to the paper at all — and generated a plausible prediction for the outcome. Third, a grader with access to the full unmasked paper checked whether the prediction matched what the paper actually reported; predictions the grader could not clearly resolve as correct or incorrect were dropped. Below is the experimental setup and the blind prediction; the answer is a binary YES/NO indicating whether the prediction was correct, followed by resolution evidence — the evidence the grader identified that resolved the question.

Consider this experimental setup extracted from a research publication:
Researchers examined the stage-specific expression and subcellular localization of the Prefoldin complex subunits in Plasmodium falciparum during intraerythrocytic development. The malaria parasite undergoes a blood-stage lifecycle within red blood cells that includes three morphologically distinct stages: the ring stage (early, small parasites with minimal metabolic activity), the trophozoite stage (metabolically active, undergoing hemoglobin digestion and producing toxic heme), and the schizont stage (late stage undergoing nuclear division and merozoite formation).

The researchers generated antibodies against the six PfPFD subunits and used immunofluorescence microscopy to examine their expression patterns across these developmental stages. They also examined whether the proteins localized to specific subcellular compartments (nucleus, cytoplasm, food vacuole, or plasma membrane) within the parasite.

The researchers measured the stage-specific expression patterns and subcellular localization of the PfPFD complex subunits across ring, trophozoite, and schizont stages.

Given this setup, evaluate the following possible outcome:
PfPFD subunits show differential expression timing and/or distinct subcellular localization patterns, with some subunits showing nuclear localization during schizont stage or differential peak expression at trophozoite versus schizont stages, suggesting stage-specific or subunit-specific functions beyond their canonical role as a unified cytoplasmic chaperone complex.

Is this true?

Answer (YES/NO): NO